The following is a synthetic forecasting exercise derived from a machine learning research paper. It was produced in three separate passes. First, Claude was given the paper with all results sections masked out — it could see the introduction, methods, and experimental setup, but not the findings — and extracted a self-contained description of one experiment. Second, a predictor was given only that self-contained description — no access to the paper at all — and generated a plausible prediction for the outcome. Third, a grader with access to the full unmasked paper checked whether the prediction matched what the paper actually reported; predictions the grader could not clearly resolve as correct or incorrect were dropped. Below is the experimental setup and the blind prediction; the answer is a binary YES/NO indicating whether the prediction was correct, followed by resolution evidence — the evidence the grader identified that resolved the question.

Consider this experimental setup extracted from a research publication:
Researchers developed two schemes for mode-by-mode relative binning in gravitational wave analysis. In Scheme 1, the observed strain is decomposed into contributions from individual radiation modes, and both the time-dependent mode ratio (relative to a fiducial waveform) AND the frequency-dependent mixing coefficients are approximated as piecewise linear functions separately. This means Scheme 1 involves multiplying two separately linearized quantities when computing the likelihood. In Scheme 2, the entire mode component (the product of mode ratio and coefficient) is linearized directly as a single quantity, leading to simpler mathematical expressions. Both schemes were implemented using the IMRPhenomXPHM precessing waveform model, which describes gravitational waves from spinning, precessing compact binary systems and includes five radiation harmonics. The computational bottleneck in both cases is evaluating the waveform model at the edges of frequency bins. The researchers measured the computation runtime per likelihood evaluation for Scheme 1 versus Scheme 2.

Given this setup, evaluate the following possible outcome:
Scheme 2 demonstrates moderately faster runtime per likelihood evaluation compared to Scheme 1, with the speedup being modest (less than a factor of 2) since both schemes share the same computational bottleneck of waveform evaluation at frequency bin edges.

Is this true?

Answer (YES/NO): NO